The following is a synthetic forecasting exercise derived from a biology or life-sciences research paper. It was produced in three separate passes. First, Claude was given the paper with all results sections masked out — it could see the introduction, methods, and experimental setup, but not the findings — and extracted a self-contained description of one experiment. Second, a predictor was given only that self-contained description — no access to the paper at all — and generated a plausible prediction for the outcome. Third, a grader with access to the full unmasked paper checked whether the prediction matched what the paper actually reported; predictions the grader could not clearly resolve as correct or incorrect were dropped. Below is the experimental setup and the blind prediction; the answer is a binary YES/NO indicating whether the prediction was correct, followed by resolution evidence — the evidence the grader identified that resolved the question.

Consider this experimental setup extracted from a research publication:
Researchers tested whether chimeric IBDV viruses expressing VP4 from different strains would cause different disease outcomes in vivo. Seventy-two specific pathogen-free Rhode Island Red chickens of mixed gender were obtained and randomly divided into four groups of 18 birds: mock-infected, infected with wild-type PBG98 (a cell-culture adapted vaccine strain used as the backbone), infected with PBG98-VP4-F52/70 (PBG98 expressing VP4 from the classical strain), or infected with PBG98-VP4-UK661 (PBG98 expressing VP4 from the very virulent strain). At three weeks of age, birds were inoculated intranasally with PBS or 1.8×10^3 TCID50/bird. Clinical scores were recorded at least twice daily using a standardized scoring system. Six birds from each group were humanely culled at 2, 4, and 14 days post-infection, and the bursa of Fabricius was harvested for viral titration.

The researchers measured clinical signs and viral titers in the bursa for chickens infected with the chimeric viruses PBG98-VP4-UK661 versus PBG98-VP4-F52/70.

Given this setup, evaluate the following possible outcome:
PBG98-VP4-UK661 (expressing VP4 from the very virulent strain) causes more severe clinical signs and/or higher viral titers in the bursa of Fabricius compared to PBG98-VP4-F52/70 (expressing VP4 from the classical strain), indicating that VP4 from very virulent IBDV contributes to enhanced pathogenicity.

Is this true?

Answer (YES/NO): NO